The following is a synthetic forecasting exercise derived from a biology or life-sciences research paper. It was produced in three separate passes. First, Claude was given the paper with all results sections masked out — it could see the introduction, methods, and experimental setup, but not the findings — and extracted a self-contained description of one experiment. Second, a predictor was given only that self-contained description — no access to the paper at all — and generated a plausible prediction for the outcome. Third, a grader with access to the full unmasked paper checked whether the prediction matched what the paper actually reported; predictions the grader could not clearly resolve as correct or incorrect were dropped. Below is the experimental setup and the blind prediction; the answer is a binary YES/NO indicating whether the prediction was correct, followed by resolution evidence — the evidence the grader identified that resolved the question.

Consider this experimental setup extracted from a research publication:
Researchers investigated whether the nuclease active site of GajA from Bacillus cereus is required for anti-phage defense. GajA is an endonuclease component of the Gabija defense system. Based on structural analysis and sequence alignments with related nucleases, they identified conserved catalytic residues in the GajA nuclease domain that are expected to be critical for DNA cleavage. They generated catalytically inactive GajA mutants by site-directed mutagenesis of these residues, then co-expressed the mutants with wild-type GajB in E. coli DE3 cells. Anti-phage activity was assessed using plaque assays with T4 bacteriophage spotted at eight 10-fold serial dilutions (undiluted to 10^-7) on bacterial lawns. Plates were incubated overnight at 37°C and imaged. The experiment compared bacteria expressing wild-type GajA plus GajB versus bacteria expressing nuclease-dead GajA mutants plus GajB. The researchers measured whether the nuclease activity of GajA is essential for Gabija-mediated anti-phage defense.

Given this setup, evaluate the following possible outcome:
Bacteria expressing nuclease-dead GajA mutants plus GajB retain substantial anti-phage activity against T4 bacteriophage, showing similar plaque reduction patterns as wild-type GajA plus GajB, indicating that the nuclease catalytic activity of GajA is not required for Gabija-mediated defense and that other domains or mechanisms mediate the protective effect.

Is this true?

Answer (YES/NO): NO